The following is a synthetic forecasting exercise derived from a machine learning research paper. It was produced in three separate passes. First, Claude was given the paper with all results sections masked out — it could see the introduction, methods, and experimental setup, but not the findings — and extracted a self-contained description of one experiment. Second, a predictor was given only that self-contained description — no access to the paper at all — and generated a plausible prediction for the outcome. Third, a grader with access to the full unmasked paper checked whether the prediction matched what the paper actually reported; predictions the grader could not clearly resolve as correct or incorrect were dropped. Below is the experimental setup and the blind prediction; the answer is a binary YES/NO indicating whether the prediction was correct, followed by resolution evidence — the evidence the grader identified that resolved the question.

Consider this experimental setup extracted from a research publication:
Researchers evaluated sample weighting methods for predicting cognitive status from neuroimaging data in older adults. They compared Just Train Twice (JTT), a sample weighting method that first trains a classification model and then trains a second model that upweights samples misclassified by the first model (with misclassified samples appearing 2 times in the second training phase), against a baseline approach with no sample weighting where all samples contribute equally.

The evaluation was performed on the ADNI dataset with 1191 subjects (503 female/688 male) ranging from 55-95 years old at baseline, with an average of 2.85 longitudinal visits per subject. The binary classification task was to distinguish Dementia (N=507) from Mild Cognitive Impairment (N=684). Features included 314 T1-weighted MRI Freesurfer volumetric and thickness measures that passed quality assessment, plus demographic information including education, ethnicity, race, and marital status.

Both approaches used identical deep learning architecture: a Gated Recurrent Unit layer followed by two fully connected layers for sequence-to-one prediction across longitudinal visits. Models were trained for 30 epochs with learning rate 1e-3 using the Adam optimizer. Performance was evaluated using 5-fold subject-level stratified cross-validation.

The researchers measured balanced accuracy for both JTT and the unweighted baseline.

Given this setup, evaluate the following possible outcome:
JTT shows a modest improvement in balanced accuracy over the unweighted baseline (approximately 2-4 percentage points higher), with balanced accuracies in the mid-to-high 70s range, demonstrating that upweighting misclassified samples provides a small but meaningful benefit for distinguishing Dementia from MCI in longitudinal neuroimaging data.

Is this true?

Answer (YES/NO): NO